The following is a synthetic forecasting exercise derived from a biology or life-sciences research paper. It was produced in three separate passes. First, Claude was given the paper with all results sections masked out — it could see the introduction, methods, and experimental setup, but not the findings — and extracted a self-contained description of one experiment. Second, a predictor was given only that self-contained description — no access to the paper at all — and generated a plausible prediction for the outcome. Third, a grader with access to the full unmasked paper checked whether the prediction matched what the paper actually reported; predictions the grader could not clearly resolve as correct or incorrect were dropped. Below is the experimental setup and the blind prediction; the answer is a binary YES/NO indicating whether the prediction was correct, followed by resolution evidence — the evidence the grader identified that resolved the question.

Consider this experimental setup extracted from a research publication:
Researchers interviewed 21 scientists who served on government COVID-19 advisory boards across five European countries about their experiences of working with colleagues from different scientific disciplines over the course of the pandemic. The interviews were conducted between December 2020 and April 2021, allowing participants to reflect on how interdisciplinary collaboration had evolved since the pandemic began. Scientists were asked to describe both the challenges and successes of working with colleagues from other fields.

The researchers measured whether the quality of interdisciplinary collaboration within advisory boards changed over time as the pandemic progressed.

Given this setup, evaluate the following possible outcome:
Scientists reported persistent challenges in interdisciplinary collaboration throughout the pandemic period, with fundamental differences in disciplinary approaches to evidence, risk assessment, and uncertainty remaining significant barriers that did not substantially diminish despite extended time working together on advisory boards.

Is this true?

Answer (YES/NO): NO